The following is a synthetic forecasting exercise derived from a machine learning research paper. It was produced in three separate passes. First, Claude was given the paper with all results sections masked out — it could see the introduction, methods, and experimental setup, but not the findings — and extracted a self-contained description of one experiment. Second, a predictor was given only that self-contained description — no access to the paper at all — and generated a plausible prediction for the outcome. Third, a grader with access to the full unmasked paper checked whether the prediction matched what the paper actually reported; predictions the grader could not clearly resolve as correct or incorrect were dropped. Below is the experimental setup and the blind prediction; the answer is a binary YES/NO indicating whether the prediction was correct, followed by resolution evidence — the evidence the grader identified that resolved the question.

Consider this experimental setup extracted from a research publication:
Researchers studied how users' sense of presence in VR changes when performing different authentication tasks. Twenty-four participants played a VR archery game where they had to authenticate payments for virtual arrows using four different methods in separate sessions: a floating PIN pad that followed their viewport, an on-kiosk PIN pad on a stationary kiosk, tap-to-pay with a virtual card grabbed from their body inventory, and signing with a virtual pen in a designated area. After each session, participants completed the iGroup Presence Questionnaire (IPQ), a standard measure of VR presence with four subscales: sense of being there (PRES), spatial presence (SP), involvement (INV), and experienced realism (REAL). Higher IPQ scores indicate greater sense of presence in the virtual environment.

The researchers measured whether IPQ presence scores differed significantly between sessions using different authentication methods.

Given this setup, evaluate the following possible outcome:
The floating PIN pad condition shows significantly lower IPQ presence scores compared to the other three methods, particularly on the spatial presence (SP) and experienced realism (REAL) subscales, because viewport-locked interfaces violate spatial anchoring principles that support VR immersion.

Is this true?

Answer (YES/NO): NO